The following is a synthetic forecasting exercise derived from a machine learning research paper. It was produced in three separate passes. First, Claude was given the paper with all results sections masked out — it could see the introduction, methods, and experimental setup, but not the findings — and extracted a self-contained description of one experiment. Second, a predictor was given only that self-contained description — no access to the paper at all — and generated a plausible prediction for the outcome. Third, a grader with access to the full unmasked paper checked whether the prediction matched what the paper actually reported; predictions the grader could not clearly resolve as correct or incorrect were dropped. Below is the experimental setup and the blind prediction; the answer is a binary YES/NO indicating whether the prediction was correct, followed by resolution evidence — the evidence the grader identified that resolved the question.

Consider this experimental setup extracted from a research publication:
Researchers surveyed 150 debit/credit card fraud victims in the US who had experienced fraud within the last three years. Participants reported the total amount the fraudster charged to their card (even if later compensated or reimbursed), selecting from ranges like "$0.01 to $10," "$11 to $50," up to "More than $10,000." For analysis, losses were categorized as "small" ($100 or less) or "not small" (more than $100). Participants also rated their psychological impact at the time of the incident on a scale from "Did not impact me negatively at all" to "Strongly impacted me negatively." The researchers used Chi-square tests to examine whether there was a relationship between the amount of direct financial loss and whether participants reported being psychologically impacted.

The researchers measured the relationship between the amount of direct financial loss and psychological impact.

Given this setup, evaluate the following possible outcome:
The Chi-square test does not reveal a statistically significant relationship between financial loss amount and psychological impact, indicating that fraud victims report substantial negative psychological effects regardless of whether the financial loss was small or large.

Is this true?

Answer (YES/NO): YES